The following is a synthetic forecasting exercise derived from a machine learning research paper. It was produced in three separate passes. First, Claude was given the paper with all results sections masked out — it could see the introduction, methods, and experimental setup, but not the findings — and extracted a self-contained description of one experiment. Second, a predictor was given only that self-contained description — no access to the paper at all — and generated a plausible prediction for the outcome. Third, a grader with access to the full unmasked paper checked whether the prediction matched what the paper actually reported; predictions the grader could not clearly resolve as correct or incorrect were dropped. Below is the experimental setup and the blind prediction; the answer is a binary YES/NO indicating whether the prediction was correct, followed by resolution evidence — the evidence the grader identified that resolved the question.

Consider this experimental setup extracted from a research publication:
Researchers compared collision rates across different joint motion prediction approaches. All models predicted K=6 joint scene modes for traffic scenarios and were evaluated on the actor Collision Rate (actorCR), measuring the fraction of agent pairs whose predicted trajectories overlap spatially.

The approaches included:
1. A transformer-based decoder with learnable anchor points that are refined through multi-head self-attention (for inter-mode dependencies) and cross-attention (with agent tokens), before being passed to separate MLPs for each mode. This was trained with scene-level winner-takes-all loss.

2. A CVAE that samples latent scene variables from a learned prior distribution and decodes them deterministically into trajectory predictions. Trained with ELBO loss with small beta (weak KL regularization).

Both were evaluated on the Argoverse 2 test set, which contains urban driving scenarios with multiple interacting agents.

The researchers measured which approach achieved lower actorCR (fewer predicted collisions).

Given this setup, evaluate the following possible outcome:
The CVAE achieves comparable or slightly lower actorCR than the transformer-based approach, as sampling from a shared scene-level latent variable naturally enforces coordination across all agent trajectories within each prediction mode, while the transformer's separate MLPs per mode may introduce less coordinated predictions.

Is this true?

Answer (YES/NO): NO